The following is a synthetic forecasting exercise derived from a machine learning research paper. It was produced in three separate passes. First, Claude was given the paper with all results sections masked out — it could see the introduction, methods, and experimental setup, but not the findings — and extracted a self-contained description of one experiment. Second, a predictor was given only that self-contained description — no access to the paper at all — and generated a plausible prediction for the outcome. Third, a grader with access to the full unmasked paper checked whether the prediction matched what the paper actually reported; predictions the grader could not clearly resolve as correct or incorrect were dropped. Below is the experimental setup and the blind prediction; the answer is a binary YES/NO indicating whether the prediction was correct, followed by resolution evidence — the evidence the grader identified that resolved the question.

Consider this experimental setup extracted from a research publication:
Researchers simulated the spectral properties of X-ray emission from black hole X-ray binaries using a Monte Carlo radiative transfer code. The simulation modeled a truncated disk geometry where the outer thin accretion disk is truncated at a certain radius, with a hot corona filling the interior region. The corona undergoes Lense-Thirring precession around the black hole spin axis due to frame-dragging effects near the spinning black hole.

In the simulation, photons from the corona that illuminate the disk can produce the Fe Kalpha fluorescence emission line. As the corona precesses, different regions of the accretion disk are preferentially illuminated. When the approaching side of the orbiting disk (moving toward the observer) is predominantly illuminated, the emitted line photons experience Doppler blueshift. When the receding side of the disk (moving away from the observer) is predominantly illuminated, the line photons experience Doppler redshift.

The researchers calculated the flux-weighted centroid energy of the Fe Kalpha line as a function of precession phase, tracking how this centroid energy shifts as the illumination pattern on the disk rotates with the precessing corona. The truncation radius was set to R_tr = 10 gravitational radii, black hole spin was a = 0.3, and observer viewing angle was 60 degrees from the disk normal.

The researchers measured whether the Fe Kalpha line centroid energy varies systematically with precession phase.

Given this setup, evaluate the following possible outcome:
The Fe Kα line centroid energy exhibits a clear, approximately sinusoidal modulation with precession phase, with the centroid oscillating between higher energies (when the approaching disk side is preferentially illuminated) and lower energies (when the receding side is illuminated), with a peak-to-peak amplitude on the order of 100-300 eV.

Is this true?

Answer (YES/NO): NO